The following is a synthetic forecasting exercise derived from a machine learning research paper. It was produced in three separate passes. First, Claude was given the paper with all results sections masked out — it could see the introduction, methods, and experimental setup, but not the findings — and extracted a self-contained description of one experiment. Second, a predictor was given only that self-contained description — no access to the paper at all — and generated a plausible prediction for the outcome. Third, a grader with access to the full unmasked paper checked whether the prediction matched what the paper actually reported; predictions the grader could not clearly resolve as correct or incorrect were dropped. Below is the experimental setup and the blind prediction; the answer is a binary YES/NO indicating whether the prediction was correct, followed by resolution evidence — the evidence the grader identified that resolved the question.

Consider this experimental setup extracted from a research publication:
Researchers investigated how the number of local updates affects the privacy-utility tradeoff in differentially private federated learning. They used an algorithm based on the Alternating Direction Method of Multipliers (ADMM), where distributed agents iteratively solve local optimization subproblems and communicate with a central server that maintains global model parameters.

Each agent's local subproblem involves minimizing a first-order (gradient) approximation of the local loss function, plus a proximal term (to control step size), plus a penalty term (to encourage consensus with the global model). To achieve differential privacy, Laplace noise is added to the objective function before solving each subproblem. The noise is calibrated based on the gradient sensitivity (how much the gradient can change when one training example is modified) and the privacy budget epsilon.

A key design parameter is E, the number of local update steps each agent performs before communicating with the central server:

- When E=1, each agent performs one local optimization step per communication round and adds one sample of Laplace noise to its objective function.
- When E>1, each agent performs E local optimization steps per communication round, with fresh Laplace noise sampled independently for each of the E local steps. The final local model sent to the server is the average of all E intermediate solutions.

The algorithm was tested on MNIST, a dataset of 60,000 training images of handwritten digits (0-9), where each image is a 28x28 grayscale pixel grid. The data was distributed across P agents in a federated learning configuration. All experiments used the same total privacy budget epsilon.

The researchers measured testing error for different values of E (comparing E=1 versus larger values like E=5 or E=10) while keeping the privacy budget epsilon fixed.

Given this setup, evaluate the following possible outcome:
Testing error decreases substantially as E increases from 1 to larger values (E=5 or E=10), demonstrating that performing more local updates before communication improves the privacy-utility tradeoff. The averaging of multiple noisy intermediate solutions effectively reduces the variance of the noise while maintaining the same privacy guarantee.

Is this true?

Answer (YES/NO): YES